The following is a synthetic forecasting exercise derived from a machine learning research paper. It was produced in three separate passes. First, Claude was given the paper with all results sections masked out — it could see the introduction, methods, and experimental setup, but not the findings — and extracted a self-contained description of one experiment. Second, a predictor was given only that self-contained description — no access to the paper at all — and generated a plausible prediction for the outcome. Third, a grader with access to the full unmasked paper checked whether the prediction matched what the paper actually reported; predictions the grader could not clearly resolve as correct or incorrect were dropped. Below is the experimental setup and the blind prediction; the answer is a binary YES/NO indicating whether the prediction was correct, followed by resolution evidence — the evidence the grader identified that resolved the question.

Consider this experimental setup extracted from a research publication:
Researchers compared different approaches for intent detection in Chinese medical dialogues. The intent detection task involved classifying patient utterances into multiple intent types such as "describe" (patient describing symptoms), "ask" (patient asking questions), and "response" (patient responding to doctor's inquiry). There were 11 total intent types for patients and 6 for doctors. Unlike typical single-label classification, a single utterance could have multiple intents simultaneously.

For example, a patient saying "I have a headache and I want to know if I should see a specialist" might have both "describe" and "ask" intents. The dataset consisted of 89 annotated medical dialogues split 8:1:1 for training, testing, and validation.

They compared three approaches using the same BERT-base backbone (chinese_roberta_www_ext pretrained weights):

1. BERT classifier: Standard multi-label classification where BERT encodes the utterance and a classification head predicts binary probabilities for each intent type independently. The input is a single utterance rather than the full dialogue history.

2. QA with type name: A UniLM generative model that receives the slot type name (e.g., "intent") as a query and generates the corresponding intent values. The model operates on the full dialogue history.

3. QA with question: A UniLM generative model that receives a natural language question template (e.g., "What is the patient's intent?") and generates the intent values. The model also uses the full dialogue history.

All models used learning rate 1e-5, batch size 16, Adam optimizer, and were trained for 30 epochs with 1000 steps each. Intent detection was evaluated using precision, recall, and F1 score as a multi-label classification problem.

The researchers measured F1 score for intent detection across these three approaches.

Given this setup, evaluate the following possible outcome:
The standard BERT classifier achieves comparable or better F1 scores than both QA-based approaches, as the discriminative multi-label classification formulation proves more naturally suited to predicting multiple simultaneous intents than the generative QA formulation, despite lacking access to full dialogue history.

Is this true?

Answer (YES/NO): NO